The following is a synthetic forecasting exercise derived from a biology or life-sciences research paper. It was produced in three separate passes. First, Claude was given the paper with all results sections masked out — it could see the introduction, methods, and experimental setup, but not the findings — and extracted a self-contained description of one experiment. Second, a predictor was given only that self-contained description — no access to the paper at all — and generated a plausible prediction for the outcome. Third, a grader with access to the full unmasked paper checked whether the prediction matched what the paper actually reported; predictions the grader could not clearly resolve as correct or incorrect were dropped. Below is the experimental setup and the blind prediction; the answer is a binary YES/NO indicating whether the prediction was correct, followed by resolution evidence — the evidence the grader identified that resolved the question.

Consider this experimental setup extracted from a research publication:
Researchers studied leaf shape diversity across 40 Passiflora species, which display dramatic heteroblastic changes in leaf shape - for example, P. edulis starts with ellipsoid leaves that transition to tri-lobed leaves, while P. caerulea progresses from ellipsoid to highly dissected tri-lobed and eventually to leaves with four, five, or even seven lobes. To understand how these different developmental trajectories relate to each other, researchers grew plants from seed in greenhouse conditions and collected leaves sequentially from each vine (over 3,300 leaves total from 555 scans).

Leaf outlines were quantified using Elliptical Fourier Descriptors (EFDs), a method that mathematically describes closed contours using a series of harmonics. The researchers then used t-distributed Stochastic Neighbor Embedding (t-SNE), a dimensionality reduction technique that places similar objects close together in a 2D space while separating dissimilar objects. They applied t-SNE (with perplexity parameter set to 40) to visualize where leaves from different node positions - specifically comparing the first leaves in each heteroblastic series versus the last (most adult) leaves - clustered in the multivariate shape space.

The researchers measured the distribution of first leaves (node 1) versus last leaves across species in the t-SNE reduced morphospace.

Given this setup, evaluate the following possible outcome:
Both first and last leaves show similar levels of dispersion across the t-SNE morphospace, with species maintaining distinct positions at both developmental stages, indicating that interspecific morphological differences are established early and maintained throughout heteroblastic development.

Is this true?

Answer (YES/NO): NO